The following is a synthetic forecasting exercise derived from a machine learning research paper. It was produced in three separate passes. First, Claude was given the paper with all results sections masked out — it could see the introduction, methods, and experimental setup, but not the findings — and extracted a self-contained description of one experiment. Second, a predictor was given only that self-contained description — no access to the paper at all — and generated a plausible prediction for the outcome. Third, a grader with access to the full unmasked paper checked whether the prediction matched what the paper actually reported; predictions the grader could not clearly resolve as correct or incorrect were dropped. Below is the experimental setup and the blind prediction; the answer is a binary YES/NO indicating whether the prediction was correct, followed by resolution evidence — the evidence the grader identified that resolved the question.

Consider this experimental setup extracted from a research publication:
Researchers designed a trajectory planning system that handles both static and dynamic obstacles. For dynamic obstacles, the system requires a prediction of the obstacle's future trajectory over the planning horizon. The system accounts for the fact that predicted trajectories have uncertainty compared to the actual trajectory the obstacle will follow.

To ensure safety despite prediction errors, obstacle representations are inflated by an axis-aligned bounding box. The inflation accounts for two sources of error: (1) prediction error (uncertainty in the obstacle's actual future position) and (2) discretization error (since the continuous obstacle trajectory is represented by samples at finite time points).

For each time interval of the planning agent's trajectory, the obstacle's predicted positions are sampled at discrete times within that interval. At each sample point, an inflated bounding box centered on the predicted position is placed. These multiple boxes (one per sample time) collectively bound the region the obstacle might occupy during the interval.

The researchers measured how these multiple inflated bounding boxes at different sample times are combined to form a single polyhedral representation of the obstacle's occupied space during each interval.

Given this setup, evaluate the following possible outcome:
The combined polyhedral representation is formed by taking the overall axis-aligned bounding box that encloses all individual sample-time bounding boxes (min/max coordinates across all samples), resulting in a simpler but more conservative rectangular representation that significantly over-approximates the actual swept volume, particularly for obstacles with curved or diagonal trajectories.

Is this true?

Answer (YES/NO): NO